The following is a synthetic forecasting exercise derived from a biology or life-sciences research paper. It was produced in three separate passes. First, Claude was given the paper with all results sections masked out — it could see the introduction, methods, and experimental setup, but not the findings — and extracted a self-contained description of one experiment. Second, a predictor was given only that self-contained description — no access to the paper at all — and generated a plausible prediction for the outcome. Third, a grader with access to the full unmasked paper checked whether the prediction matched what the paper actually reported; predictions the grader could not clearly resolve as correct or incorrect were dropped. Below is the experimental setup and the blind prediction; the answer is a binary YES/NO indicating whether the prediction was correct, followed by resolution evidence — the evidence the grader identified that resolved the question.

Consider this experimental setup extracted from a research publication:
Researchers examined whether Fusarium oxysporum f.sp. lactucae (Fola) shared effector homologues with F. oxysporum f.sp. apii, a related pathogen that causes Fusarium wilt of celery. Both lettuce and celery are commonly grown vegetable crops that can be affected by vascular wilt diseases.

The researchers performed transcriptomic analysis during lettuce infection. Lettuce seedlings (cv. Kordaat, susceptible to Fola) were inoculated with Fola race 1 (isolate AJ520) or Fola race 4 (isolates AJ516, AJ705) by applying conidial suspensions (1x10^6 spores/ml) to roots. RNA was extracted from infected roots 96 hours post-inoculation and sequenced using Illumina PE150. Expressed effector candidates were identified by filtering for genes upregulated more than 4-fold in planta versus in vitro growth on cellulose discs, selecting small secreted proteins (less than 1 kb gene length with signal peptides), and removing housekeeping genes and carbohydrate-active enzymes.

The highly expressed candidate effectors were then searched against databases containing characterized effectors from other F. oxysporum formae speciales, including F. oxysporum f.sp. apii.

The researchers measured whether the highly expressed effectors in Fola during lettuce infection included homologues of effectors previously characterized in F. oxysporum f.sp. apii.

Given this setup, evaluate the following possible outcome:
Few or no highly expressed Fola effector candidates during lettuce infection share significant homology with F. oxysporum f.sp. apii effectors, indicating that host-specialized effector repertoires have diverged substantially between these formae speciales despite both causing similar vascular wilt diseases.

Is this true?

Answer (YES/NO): NO